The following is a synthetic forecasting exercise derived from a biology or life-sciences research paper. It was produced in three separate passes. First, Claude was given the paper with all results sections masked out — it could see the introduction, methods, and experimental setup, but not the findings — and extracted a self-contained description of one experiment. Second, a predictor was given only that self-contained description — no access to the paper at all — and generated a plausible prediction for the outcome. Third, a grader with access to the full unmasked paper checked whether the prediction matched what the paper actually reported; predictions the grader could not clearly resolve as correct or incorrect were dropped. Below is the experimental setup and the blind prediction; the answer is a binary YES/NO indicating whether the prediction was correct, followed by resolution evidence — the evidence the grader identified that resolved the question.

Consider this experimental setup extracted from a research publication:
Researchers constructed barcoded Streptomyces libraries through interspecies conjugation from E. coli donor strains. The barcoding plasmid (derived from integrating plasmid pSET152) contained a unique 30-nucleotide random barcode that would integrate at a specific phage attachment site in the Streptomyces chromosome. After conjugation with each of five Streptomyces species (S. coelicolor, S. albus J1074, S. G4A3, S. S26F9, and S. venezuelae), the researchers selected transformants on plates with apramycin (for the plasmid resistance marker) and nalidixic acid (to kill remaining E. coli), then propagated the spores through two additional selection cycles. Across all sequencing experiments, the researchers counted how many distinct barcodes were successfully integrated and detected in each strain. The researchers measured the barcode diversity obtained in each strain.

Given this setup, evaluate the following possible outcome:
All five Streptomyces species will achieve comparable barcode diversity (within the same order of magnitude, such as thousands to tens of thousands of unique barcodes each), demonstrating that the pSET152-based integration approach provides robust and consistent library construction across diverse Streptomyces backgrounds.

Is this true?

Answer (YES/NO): NO